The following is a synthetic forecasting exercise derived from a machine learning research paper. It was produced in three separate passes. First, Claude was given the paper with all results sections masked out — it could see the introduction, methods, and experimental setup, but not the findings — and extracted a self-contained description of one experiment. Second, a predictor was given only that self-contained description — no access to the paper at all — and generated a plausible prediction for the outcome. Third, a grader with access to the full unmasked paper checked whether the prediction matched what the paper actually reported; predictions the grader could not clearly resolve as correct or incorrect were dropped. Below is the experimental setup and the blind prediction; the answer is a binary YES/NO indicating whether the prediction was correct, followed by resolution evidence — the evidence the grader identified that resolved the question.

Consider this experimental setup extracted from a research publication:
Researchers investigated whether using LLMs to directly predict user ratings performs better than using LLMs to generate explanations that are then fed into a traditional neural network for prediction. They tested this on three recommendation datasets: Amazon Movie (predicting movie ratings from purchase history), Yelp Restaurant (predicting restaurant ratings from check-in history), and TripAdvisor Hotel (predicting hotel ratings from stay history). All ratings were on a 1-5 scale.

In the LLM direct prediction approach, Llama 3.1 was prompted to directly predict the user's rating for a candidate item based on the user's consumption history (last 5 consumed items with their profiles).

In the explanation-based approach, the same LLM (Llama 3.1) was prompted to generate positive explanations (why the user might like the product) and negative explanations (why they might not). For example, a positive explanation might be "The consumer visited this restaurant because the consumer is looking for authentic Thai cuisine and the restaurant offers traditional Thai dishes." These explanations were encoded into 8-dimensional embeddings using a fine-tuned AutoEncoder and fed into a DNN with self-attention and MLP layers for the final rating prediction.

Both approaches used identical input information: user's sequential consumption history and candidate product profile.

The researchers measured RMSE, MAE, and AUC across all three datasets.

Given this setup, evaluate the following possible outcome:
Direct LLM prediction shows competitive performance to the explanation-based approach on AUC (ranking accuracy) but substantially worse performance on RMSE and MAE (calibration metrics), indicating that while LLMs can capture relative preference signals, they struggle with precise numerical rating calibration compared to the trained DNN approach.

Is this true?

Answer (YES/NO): NO